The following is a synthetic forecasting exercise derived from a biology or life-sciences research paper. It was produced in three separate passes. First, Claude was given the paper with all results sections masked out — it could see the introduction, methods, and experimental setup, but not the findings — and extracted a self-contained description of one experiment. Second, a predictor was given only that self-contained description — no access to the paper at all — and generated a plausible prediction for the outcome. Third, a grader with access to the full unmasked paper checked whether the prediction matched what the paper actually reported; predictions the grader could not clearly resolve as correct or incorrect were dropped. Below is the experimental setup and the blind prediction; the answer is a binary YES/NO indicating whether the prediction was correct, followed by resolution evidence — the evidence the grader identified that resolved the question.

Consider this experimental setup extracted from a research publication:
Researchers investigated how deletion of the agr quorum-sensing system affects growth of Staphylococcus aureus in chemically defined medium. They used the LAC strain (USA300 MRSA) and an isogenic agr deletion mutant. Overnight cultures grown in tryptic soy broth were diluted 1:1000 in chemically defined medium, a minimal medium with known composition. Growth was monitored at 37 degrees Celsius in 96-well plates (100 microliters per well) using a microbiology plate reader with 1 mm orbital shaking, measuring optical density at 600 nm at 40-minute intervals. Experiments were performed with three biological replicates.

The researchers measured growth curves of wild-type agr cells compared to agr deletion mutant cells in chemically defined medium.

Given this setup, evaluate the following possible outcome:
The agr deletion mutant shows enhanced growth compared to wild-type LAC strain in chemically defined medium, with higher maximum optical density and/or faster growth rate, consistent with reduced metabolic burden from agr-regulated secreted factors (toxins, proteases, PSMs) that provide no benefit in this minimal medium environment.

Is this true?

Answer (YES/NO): NO